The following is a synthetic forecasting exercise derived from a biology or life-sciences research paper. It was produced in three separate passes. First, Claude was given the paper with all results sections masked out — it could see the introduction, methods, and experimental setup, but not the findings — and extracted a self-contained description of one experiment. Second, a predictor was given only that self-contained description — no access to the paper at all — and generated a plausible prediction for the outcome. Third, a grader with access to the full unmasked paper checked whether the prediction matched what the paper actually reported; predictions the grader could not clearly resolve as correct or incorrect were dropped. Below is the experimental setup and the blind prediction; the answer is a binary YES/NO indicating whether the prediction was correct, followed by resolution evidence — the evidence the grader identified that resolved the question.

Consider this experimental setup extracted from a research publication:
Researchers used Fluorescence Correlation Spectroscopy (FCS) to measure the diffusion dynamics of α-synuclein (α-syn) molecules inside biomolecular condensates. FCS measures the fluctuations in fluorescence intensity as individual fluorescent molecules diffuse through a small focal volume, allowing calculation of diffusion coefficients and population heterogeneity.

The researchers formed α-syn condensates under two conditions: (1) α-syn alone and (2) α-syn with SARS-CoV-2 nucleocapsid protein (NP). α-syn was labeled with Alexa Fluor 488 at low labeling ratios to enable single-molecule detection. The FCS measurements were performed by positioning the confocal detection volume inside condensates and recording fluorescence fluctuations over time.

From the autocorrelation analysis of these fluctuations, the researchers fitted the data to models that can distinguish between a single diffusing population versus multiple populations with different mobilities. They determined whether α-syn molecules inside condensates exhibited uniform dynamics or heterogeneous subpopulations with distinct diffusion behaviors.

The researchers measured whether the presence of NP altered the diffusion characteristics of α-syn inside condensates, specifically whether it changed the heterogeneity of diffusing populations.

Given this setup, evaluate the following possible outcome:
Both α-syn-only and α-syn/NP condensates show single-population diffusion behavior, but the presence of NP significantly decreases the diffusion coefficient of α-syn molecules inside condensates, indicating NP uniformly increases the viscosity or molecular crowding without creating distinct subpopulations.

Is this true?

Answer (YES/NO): NO